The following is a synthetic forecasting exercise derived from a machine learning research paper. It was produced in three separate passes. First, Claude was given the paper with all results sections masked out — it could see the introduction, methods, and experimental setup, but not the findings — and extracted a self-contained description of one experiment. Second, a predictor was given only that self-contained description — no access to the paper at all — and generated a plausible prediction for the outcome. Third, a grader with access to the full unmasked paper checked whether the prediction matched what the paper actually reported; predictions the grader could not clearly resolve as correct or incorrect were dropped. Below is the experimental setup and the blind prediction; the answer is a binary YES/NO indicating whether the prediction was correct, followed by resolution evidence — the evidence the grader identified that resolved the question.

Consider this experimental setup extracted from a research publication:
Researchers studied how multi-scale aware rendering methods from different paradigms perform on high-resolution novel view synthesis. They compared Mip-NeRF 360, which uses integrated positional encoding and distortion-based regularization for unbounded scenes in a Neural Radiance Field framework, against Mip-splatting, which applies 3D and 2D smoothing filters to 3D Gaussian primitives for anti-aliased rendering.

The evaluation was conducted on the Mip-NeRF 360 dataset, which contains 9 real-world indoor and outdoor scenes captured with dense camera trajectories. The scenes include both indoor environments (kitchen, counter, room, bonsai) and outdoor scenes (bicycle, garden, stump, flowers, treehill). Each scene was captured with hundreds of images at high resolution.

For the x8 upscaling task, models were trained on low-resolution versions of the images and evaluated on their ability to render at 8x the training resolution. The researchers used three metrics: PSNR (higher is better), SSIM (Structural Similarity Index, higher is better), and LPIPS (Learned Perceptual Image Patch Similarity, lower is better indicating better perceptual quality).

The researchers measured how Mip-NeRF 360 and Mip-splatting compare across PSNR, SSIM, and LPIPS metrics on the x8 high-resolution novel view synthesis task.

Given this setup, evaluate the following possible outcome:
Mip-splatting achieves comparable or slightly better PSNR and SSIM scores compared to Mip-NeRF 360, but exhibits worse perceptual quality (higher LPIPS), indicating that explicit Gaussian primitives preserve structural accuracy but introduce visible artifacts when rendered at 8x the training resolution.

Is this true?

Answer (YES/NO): NO